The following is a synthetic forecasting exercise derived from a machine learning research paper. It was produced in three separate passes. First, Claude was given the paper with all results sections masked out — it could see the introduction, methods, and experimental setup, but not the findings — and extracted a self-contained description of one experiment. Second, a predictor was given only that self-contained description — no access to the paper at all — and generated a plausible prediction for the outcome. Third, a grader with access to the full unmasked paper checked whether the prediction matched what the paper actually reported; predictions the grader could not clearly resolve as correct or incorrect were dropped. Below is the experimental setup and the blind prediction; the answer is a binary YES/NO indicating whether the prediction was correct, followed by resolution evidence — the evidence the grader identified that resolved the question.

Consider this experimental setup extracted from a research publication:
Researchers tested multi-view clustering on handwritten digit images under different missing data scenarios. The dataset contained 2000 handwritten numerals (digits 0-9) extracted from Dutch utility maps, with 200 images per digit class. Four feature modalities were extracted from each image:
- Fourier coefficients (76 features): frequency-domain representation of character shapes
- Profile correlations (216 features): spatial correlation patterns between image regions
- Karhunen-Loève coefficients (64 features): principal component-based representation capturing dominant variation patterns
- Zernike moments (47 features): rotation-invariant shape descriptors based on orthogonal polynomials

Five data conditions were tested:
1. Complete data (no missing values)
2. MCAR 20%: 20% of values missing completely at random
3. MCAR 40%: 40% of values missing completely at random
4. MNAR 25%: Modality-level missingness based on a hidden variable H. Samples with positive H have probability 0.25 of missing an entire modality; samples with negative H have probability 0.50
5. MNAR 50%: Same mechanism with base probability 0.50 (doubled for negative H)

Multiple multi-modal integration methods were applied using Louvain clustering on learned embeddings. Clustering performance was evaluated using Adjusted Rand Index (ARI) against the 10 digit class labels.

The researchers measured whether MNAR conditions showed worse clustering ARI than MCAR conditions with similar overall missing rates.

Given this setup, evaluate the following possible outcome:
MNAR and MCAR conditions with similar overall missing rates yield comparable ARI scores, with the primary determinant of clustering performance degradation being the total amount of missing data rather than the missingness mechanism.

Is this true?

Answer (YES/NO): NO